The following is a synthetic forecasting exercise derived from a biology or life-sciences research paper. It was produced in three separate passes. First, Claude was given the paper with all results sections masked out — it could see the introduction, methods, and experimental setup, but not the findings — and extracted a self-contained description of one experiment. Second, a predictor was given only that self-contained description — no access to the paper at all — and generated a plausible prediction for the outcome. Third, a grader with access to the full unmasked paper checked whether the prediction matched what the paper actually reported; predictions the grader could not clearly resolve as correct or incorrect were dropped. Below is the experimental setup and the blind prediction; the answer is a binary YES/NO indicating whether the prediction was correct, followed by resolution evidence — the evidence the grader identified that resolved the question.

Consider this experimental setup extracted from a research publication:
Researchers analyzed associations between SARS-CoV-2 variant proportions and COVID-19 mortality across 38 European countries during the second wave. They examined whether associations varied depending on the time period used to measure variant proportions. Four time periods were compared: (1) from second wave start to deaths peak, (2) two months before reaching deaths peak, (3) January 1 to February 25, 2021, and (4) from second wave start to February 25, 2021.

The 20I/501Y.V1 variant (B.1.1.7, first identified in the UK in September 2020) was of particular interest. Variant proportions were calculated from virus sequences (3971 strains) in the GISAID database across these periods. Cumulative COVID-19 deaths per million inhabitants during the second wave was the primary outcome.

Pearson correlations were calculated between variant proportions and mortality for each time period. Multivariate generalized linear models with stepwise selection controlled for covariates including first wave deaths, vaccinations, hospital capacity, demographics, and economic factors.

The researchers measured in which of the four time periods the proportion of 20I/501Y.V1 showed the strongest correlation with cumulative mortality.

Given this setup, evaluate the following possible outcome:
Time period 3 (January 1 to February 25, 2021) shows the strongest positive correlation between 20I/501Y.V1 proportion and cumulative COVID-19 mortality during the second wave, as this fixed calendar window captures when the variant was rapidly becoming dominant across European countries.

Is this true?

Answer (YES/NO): YES